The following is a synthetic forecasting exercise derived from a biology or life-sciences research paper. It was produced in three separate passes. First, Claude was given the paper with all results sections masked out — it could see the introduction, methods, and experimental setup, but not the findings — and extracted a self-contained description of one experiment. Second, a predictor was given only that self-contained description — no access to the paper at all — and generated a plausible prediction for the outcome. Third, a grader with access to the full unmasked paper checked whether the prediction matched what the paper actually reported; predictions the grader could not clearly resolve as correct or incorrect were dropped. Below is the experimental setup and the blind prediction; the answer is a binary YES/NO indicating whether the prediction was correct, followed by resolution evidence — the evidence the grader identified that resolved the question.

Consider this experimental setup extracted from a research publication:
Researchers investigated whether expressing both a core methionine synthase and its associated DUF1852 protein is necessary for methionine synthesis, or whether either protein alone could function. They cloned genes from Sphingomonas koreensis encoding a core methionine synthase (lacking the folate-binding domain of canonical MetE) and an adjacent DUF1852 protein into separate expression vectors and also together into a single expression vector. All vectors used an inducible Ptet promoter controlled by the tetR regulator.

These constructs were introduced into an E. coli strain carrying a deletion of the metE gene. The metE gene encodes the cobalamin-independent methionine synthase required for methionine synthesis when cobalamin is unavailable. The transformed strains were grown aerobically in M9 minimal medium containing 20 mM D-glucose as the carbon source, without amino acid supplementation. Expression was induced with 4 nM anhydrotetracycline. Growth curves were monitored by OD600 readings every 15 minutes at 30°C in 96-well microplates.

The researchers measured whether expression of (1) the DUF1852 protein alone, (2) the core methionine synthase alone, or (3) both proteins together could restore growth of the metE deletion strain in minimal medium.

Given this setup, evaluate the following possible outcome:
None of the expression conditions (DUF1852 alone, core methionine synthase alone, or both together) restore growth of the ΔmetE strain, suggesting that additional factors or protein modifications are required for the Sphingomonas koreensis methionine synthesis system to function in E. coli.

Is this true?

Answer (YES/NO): NO